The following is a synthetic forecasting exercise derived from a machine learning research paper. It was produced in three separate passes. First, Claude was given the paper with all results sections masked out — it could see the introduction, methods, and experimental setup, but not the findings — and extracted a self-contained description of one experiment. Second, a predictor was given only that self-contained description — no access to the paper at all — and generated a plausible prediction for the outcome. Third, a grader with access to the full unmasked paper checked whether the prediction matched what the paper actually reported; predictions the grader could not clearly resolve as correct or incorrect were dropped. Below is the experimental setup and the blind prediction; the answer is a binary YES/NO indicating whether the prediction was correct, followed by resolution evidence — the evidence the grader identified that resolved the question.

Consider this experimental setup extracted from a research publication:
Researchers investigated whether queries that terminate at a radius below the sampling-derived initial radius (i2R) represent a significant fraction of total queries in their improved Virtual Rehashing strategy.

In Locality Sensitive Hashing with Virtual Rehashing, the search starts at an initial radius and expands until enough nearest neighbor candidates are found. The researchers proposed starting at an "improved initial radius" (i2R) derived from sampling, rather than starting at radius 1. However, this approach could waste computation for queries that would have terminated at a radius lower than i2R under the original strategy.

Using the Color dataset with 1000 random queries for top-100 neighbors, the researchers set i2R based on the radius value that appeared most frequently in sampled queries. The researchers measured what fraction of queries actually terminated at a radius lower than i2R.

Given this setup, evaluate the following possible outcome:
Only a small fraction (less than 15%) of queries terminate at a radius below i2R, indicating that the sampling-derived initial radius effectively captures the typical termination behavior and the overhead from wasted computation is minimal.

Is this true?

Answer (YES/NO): YES